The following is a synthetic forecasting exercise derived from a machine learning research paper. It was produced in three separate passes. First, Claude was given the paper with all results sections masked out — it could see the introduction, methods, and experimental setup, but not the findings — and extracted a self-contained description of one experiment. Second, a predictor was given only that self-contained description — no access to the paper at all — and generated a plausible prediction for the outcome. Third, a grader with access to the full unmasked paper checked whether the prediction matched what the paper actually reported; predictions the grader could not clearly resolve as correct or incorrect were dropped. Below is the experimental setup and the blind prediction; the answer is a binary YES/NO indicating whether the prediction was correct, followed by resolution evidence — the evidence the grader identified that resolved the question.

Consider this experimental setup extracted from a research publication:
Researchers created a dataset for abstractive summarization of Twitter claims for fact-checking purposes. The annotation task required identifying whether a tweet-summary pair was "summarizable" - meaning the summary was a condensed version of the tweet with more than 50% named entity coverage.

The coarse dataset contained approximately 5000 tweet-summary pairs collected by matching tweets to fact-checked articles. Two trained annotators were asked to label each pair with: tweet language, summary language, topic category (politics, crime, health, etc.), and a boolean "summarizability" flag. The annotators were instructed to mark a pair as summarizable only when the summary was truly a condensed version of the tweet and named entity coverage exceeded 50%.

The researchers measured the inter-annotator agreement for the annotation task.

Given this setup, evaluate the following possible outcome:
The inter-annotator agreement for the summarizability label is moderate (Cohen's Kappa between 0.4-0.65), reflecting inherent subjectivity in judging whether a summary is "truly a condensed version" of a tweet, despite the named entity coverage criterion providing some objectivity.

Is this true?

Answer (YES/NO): NO